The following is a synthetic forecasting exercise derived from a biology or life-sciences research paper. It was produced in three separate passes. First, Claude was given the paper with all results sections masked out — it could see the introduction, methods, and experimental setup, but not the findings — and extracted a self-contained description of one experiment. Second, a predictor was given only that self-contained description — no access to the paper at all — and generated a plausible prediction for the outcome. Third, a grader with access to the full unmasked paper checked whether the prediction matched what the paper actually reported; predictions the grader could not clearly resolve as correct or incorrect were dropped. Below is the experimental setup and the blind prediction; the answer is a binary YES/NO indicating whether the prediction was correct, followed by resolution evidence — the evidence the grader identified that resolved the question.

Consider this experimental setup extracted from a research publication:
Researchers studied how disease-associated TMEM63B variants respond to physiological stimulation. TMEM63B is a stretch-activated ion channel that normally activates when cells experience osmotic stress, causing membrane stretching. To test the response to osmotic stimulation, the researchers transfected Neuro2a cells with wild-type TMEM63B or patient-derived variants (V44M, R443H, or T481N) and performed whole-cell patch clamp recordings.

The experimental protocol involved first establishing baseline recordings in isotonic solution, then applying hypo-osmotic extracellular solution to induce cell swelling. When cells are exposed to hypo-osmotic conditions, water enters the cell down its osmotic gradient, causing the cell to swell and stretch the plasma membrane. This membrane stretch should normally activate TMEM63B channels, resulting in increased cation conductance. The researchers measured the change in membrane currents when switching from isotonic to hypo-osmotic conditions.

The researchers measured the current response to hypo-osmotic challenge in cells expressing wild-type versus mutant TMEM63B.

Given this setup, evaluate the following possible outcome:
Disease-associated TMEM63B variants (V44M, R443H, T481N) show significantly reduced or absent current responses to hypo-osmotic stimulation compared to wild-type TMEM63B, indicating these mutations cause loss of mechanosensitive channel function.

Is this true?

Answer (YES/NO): NO